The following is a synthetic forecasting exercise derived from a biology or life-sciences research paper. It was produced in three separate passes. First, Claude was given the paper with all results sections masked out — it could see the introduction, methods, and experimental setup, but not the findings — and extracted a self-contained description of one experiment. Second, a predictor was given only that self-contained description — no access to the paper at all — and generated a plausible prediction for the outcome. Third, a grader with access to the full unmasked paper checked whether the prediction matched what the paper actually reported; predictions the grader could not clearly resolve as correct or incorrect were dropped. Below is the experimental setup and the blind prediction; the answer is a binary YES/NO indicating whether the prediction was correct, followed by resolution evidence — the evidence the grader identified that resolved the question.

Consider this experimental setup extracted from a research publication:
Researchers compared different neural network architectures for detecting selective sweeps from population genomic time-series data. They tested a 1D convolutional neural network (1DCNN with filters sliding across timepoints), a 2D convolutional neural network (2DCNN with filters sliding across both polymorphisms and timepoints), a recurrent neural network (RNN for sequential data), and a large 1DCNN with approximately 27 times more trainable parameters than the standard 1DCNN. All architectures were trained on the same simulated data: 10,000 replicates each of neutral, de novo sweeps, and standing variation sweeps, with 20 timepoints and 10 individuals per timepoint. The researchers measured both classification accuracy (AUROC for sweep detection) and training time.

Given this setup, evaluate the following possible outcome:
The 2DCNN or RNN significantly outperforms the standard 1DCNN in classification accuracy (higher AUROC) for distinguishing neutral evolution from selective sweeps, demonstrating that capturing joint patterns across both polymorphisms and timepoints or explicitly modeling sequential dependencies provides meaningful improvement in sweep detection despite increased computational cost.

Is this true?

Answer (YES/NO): NO